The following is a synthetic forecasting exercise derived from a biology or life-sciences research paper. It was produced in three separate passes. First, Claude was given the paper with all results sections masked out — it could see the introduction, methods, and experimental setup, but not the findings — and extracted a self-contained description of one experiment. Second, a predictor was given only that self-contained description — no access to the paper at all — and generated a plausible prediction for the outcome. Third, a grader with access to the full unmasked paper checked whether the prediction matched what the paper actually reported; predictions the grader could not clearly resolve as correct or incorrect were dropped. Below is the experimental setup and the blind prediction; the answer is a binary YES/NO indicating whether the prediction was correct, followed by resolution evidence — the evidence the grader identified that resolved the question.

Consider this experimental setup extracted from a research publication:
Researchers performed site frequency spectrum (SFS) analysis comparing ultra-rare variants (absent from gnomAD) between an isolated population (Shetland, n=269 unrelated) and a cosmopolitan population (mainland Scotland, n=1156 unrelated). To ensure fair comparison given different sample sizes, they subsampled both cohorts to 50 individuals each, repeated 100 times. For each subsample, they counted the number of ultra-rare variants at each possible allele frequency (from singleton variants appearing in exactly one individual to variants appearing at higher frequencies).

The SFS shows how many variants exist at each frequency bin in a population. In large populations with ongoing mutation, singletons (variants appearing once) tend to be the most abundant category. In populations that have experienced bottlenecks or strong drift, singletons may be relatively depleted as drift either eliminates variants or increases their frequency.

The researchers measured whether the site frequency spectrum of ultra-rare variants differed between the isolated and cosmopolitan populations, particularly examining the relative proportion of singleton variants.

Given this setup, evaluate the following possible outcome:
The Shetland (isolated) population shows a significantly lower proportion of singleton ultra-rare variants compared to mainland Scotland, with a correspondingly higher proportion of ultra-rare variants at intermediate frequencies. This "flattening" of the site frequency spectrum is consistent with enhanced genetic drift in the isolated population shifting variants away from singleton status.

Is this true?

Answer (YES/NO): YES